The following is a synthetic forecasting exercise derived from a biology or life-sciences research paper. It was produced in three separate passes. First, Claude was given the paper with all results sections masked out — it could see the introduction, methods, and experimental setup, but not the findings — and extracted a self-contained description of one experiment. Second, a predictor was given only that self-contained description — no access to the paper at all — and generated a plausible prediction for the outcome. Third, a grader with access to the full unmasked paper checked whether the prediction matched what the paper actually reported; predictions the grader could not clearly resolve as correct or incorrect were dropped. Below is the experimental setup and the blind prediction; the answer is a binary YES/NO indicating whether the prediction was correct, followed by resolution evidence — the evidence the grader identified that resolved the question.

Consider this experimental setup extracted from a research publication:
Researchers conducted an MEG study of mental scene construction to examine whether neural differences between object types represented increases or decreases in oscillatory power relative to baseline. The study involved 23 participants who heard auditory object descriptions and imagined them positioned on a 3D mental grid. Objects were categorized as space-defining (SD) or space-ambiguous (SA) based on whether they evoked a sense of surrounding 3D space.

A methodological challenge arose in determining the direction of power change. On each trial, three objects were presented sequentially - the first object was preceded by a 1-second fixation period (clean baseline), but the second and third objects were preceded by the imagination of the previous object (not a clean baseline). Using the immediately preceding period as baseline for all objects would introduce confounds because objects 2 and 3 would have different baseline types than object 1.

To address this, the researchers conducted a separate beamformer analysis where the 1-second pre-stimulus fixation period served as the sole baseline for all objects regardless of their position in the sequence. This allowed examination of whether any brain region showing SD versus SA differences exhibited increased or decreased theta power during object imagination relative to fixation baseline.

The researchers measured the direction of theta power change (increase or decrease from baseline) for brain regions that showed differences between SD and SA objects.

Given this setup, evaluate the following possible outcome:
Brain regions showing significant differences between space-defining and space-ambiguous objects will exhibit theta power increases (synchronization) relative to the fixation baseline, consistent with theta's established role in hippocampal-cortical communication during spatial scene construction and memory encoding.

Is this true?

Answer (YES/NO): NO